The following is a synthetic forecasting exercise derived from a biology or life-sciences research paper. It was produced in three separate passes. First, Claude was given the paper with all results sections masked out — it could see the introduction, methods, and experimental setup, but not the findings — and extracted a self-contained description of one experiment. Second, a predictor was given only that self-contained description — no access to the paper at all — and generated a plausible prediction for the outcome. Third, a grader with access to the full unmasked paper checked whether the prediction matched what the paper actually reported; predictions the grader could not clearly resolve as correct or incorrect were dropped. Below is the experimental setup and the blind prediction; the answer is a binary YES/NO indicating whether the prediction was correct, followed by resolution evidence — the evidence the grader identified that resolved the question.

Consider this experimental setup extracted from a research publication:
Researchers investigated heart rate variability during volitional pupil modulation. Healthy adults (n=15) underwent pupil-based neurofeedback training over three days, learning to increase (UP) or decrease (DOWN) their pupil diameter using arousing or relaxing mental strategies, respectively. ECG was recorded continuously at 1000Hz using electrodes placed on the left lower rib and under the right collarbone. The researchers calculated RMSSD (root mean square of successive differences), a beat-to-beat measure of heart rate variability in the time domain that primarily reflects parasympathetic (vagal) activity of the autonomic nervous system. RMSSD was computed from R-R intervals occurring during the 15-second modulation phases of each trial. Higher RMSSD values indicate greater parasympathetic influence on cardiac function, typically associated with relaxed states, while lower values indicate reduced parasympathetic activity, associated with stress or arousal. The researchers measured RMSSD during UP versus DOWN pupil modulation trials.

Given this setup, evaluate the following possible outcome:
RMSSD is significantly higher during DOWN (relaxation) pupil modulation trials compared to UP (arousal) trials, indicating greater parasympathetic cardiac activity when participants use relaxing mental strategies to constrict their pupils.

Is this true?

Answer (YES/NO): NO